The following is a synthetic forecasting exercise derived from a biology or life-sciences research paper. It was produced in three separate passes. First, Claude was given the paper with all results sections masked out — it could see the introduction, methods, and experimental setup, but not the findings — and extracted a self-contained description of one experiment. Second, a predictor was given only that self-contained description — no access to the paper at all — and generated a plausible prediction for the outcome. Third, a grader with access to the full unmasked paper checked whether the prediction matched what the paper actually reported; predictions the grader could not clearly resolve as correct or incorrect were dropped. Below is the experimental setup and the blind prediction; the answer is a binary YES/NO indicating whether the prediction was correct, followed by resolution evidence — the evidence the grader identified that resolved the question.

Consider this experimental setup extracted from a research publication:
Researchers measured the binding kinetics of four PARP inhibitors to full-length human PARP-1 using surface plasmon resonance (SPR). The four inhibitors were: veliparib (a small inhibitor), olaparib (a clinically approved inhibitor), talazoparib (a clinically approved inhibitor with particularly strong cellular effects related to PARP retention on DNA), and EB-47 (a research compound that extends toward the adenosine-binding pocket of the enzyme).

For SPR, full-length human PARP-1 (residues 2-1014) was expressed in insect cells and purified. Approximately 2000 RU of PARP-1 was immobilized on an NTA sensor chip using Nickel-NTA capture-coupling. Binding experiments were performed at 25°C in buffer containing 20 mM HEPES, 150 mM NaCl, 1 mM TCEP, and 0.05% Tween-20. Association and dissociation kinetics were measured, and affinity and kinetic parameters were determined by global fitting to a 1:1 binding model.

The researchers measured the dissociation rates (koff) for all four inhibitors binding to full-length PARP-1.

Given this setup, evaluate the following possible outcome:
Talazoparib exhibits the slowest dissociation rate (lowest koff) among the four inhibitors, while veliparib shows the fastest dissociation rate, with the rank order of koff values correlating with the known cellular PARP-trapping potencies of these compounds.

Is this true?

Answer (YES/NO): NO